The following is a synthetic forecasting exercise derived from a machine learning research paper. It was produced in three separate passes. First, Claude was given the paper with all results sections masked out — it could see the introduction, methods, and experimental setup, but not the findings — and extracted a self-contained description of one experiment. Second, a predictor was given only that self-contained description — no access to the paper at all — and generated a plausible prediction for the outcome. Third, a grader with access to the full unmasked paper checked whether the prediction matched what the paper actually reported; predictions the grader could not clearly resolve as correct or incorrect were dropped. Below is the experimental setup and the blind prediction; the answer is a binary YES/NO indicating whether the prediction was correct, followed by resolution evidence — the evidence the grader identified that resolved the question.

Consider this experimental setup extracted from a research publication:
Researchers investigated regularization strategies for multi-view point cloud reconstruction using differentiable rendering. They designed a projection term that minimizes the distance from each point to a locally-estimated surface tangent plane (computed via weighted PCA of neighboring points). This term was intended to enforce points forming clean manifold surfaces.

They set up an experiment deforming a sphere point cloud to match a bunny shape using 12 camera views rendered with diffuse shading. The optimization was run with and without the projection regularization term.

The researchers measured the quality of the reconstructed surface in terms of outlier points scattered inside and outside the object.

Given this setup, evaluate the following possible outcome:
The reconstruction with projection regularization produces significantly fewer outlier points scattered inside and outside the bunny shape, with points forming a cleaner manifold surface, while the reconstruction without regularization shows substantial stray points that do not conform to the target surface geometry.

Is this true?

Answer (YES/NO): YES